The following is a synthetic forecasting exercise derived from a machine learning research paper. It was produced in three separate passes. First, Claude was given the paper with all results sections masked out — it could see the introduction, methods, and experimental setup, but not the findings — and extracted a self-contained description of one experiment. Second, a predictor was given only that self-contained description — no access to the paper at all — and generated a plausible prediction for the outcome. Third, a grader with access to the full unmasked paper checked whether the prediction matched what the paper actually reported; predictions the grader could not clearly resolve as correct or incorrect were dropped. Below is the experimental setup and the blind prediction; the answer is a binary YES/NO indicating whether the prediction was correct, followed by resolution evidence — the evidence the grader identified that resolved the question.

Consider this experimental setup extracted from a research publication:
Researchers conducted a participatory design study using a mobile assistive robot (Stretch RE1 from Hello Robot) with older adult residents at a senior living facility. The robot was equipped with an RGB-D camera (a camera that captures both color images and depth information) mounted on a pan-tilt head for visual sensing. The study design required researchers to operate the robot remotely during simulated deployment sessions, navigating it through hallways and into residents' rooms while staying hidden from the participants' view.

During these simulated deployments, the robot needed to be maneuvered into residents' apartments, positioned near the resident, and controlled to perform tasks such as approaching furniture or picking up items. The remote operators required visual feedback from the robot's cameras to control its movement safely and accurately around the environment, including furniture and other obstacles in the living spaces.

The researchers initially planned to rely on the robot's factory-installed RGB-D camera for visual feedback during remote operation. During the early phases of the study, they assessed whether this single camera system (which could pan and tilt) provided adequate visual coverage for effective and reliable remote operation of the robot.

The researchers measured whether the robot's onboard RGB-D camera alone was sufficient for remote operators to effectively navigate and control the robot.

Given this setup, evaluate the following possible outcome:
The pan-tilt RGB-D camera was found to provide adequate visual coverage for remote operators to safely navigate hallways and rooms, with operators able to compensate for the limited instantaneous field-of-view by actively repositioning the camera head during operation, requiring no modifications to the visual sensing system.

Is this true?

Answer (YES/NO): NO